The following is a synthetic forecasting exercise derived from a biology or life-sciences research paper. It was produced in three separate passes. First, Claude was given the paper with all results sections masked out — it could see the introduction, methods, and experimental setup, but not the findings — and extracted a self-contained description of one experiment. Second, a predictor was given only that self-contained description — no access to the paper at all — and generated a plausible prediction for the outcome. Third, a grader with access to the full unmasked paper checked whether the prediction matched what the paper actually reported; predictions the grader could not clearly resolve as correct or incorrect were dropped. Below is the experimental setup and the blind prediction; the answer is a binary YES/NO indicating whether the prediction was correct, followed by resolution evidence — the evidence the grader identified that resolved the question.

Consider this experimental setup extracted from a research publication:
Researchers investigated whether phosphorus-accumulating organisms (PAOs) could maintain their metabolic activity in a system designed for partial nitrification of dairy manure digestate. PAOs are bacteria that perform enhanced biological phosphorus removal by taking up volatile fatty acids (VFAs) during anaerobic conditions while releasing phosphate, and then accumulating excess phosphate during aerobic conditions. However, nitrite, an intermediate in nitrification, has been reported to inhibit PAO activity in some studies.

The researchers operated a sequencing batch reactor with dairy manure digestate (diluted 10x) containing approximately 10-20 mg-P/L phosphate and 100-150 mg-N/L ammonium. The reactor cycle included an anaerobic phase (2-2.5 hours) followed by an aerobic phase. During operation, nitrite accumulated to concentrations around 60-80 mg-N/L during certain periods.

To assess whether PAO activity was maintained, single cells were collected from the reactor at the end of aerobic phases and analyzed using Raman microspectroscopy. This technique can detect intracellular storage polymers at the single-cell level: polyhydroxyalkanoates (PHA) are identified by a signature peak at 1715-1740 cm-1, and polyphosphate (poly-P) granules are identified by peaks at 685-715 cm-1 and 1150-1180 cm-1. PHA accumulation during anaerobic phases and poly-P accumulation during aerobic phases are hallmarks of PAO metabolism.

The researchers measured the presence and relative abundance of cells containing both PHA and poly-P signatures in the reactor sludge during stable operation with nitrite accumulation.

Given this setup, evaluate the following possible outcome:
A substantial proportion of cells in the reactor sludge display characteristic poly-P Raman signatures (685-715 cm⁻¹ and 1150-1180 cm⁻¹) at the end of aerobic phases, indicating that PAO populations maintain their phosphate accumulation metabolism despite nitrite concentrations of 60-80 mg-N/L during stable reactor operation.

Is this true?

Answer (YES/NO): YES